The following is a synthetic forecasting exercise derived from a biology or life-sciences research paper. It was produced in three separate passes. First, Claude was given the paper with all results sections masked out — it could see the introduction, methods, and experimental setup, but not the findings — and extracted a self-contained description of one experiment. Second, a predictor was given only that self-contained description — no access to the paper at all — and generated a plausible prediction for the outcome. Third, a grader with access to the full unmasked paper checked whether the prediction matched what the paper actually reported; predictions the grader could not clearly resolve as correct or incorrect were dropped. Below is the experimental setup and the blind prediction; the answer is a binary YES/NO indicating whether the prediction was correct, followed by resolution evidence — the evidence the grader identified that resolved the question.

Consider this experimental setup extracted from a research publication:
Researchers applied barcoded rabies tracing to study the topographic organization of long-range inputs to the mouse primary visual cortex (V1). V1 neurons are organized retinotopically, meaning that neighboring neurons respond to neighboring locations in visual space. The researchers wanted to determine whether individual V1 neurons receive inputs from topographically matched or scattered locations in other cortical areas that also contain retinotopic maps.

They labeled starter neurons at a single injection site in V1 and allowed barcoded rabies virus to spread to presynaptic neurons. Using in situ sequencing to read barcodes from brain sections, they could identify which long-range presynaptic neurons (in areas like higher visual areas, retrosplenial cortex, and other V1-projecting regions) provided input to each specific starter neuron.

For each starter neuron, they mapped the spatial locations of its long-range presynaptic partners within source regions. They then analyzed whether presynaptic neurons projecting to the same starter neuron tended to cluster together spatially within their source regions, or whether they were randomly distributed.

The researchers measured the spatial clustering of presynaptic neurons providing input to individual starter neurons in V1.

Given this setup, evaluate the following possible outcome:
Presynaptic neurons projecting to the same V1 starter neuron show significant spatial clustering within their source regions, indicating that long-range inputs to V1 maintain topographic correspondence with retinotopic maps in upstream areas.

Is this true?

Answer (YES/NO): YES